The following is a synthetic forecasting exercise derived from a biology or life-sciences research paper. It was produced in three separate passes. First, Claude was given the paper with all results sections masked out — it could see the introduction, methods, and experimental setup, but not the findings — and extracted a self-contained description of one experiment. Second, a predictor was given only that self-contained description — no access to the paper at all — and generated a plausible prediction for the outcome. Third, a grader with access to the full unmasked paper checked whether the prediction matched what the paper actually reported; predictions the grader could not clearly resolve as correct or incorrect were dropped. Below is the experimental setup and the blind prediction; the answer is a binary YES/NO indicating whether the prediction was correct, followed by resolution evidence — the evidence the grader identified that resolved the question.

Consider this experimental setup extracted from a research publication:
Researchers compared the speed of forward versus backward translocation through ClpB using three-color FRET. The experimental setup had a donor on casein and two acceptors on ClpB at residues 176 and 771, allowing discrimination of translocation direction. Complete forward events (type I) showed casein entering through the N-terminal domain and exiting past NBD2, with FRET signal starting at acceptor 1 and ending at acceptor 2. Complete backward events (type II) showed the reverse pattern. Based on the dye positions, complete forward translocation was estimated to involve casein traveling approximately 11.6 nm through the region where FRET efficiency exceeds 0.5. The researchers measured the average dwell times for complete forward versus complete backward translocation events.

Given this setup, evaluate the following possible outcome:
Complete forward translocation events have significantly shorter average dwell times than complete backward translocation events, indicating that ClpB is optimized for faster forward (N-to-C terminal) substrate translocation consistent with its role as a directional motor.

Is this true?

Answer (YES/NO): YES